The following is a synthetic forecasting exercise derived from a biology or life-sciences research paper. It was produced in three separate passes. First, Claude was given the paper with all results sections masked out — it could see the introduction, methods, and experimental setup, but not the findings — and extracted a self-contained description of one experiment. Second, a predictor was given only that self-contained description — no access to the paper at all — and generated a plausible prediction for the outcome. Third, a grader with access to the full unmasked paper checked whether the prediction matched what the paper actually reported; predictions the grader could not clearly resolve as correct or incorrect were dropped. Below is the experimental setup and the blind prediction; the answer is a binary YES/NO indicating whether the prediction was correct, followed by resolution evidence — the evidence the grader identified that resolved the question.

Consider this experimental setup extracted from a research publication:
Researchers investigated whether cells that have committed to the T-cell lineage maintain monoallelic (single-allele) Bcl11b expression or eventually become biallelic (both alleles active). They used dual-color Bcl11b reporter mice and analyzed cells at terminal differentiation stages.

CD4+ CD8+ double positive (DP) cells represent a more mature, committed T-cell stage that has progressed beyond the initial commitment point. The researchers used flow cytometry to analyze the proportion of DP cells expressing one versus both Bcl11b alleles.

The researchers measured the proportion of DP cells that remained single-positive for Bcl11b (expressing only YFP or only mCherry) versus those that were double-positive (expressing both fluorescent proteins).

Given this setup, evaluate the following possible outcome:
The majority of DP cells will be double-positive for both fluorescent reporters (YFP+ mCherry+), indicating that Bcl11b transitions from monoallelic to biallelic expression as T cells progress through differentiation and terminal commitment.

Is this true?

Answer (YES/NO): YES